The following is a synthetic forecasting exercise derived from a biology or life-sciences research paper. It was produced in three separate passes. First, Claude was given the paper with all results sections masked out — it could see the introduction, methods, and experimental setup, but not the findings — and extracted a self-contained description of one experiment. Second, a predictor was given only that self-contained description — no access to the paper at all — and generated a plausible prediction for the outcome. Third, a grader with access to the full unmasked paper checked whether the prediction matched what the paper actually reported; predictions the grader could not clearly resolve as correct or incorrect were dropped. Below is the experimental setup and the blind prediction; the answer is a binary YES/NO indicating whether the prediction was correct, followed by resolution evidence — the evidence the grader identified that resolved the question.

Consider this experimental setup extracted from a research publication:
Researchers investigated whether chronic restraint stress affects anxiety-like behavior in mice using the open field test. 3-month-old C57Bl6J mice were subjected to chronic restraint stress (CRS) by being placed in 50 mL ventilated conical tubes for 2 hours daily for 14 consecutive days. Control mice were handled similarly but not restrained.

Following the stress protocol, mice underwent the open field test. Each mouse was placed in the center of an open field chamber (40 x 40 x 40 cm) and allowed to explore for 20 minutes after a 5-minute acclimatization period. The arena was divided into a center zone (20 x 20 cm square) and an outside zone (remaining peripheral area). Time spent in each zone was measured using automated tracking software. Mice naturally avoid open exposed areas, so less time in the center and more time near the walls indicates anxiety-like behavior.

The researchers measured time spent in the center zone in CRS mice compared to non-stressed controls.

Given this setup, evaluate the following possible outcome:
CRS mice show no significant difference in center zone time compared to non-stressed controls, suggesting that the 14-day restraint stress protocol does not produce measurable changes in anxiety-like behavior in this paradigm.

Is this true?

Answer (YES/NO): YES